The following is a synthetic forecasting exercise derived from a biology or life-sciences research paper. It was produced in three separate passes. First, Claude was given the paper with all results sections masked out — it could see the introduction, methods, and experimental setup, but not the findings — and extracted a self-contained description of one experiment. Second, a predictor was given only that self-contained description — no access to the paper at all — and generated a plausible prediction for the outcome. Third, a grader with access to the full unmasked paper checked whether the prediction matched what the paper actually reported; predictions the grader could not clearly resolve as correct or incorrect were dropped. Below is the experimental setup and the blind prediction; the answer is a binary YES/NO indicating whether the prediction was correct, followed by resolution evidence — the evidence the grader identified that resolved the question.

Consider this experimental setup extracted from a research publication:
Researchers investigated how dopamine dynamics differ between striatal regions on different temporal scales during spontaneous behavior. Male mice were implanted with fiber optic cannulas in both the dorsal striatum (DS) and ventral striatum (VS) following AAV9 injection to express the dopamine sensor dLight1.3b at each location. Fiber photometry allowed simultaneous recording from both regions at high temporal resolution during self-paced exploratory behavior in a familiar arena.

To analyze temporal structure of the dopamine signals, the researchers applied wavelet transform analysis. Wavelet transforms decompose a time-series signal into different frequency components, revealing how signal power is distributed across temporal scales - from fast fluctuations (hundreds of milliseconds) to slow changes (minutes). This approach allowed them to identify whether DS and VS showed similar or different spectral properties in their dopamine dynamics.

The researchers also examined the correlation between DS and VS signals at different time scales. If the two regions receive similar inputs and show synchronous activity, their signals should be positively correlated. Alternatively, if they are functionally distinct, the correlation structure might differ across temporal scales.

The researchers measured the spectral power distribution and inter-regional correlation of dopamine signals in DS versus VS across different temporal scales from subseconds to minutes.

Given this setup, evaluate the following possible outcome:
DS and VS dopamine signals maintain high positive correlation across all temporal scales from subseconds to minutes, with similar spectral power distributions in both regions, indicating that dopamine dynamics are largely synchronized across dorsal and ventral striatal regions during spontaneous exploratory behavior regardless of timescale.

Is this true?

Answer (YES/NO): NO